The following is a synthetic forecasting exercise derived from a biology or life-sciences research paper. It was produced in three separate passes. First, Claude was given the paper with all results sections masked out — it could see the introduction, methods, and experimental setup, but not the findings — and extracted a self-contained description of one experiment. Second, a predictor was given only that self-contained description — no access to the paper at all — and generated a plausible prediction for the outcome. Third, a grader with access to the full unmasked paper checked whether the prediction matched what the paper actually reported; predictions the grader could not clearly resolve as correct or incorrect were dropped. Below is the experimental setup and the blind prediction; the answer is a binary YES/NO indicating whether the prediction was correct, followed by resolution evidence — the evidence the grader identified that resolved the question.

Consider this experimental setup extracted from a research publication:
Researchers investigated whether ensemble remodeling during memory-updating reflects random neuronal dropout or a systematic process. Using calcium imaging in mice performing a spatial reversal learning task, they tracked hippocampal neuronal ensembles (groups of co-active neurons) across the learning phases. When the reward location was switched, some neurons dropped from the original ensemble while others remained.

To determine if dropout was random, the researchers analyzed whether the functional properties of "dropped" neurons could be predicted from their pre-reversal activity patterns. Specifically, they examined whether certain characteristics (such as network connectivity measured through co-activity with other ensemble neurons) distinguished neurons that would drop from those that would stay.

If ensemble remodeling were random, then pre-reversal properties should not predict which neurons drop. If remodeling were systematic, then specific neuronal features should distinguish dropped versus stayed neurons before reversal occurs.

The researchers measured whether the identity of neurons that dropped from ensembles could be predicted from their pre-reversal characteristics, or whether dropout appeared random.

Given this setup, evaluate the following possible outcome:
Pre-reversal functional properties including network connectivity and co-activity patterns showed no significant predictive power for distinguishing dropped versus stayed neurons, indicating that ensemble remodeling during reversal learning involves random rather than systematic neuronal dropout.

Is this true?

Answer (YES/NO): NO